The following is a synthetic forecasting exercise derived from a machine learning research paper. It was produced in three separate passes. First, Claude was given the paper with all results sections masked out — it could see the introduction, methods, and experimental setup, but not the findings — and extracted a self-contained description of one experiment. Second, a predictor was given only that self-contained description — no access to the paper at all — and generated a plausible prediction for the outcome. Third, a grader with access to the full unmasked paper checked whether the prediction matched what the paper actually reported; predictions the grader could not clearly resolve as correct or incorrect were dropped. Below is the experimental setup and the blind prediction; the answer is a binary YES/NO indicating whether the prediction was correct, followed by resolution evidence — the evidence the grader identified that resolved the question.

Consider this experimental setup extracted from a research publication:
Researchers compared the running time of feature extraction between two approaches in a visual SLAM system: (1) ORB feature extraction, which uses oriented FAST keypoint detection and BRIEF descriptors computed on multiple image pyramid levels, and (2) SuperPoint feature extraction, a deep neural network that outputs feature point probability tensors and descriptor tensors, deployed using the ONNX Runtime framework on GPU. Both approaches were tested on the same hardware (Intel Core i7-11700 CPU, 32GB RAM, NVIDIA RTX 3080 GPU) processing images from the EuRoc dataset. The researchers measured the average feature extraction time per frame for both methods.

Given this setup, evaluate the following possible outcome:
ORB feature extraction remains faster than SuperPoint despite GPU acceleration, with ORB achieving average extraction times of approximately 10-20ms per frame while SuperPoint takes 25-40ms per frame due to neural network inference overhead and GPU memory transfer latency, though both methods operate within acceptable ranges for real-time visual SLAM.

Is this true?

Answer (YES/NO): NO